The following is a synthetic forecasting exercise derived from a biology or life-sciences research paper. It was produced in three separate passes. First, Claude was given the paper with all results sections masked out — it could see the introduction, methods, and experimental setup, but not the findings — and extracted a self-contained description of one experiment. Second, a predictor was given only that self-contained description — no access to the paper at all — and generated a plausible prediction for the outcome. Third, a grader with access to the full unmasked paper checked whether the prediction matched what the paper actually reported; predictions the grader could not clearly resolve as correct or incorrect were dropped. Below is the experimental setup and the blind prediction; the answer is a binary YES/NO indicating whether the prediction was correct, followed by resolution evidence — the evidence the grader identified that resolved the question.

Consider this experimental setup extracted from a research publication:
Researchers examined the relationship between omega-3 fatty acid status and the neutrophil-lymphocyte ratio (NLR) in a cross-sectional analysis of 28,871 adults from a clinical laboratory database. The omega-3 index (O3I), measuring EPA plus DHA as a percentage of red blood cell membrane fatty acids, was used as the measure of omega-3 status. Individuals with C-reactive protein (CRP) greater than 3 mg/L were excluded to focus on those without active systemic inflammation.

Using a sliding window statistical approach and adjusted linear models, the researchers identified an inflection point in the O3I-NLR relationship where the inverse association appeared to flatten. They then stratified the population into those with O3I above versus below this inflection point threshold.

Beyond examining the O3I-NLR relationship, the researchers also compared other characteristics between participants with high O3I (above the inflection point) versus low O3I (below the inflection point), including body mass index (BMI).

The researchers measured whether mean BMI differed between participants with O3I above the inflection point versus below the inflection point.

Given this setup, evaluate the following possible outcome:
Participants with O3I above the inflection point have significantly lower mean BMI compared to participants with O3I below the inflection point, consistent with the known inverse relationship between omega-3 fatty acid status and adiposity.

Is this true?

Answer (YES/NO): YES